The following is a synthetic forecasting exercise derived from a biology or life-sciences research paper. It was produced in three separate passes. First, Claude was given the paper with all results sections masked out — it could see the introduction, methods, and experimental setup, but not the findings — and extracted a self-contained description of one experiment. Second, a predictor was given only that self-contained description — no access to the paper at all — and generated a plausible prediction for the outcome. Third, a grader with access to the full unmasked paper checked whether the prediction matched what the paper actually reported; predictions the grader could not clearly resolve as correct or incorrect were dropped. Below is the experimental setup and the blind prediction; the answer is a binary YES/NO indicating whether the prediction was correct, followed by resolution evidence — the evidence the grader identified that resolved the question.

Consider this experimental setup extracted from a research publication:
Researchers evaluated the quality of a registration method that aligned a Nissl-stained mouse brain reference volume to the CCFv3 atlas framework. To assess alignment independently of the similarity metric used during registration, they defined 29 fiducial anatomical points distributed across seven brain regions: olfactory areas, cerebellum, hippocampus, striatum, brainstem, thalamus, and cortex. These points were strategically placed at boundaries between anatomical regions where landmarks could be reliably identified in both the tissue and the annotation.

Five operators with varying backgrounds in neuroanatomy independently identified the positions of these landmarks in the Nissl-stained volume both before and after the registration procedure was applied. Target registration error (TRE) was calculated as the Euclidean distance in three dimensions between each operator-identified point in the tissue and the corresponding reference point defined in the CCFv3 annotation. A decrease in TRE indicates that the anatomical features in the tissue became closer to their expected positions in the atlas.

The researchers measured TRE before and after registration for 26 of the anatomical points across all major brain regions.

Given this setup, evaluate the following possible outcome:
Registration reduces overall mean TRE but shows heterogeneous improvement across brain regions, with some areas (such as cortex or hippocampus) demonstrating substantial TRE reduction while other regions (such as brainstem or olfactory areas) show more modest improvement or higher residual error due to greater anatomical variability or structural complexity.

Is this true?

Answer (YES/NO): NO